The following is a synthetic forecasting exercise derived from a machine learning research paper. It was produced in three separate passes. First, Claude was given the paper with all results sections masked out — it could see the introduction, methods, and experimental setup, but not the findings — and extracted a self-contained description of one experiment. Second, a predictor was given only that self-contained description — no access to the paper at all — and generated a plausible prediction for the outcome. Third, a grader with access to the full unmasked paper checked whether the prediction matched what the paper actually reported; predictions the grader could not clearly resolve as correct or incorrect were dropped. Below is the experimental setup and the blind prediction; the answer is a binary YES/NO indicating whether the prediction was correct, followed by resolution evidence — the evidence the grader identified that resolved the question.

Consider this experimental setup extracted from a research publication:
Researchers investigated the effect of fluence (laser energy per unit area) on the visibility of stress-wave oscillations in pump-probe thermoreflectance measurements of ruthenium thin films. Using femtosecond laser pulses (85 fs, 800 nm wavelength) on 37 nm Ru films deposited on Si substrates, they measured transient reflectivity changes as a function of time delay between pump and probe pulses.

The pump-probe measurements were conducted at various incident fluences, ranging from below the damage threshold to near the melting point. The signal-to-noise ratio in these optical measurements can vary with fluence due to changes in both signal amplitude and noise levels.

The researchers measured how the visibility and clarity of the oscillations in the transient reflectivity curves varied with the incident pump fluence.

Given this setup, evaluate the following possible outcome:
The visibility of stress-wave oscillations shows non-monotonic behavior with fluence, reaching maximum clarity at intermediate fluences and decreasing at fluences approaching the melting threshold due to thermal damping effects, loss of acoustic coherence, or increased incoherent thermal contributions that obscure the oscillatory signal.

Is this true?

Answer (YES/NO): NO